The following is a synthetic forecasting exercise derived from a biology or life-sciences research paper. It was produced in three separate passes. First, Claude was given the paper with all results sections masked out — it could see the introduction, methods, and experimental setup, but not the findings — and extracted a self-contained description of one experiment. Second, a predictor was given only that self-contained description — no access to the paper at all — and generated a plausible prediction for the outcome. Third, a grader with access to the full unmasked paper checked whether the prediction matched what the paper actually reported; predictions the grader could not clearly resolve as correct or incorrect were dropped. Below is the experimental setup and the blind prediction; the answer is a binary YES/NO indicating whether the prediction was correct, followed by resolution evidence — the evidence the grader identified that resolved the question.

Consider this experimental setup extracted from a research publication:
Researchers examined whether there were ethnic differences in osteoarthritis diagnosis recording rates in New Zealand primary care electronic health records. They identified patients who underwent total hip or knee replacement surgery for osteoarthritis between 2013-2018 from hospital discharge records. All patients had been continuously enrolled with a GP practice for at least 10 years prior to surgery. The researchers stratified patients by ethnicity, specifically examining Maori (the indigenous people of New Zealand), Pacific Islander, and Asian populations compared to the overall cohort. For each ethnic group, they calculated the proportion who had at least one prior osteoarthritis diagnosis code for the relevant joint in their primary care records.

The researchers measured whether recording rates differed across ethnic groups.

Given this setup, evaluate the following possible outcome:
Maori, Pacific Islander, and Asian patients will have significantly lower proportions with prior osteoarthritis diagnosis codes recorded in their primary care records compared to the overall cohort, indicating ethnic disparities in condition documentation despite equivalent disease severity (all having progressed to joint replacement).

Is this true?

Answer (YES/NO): NO